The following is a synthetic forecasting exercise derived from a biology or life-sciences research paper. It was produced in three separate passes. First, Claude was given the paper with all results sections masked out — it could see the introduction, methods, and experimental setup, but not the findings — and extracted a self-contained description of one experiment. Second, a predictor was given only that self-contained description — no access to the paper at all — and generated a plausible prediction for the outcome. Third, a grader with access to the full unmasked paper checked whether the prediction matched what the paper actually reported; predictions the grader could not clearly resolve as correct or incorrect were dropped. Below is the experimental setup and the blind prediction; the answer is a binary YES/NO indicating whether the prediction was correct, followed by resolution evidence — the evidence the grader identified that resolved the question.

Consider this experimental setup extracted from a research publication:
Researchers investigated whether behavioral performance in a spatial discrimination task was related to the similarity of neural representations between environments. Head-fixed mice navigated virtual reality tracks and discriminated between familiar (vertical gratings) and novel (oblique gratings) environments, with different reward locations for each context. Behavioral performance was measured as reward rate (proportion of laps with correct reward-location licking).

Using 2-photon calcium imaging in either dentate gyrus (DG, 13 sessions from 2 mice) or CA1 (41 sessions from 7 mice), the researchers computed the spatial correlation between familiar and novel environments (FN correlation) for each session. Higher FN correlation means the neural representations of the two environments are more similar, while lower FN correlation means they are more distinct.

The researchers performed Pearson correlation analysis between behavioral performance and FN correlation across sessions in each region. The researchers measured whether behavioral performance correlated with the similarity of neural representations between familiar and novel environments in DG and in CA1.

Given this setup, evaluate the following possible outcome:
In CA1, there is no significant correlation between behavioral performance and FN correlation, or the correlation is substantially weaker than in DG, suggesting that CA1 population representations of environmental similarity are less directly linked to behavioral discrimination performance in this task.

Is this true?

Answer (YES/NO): NO